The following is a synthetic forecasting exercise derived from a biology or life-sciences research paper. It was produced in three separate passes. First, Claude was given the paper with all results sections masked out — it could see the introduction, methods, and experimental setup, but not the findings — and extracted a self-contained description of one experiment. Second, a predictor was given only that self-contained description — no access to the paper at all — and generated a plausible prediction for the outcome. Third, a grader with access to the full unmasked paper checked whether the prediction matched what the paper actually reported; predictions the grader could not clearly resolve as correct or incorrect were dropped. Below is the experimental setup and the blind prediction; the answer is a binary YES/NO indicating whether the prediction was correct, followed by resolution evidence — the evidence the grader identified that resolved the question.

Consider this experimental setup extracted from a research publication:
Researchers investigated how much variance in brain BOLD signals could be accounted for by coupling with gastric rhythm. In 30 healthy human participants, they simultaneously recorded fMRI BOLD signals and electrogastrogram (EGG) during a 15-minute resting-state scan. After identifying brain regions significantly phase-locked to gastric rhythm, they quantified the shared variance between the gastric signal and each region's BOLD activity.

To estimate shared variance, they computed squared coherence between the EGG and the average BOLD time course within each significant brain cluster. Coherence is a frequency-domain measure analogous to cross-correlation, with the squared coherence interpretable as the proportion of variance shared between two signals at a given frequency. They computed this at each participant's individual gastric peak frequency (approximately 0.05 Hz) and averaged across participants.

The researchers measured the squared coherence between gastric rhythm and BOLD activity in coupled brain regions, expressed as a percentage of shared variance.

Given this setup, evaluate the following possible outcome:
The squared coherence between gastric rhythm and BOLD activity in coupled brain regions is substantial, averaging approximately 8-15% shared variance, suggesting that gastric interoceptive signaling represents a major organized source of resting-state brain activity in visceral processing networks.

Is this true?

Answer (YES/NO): NO